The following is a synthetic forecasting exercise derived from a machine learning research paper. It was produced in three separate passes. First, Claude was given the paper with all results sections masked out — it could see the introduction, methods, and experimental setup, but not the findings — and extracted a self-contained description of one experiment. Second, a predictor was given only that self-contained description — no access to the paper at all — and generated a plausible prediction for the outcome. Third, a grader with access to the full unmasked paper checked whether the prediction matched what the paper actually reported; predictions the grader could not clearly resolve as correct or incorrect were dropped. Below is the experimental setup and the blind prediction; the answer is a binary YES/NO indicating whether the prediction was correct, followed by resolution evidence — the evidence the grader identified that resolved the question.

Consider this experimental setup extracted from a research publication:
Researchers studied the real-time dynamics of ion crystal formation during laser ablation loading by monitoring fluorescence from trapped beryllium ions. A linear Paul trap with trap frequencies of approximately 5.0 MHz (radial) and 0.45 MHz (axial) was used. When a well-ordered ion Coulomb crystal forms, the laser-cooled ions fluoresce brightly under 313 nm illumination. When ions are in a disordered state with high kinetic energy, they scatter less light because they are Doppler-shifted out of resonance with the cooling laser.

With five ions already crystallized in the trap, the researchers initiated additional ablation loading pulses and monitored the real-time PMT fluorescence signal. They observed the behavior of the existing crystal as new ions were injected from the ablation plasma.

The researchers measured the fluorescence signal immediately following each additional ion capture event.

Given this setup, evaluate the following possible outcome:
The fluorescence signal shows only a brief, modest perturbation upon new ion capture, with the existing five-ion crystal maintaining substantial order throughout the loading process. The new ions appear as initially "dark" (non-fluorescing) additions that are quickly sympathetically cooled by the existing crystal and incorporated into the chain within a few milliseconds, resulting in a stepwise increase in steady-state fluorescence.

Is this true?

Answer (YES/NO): NO